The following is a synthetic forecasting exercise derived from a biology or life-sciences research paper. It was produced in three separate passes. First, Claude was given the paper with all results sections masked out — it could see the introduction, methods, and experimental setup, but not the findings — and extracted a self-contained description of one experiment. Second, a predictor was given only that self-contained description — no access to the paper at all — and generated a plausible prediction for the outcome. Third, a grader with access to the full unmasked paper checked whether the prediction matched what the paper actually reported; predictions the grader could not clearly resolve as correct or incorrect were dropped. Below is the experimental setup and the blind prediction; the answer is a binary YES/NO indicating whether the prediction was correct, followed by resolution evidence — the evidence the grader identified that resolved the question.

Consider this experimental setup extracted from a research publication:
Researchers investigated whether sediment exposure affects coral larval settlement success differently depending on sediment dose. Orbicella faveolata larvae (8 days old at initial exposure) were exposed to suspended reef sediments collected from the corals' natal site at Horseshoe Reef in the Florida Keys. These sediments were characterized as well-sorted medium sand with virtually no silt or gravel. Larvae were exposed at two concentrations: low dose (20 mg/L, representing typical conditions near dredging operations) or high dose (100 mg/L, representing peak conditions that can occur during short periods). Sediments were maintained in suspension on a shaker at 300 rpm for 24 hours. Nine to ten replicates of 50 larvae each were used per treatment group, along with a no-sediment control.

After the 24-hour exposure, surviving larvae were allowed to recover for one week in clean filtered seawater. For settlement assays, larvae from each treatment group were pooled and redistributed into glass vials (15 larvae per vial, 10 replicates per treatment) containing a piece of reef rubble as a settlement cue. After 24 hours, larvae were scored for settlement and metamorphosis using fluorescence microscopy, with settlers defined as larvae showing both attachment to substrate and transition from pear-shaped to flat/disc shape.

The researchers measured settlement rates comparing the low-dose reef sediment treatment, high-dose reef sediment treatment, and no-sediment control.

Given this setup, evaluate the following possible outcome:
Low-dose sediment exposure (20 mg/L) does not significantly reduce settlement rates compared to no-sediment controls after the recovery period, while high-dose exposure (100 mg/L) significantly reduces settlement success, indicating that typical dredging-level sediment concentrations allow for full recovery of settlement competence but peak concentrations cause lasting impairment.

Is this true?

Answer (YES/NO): YES